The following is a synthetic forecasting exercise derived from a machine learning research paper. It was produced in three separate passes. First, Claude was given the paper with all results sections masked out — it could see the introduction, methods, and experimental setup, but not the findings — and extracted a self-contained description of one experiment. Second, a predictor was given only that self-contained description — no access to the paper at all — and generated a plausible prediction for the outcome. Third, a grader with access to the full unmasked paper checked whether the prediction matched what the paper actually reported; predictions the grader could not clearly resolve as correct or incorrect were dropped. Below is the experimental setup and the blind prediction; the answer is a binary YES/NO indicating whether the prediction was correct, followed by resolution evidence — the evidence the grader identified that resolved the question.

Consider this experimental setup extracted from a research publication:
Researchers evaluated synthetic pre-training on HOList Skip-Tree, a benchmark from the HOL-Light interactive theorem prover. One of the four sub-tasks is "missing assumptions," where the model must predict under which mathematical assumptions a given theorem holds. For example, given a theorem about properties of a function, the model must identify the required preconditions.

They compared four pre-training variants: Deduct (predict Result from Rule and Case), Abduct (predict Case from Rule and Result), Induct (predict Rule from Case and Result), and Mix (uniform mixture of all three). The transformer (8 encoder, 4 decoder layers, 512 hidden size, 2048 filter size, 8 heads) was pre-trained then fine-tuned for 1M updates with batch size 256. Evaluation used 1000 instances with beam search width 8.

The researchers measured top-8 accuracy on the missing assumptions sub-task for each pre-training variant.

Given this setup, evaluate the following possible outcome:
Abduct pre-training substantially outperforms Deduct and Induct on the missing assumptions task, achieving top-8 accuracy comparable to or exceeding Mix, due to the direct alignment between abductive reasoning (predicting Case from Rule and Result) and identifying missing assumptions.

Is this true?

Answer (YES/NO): NO